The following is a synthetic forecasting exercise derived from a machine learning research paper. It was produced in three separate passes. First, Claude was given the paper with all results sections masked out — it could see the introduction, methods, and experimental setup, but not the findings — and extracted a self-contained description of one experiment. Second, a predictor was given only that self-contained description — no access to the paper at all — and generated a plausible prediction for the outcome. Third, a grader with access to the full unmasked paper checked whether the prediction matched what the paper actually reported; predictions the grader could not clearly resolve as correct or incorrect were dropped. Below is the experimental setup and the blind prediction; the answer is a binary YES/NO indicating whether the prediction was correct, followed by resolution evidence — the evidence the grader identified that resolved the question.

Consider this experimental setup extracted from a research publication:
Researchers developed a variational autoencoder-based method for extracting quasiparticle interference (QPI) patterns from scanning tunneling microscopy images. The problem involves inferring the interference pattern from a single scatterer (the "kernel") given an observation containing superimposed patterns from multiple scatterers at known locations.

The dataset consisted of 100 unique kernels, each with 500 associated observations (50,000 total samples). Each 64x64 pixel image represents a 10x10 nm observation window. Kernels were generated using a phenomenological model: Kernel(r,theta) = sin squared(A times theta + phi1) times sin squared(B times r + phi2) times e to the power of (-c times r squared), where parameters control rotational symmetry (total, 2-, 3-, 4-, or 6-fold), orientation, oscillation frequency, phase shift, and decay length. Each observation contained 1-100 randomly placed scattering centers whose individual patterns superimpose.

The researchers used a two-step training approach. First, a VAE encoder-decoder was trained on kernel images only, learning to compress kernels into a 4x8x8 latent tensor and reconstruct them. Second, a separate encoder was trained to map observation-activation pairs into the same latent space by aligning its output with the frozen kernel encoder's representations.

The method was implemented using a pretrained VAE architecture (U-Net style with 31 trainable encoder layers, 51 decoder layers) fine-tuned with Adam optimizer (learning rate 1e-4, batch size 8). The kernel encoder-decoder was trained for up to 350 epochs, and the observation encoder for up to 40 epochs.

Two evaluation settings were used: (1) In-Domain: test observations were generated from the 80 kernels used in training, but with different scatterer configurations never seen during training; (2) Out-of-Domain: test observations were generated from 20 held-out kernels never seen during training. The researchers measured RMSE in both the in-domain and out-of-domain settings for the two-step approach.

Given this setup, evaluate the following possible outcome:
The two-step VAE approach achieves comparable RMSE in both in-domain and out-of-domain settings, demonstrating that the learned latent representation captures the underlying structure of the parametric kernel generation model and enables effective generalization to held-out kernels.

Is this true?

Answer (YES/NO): NO